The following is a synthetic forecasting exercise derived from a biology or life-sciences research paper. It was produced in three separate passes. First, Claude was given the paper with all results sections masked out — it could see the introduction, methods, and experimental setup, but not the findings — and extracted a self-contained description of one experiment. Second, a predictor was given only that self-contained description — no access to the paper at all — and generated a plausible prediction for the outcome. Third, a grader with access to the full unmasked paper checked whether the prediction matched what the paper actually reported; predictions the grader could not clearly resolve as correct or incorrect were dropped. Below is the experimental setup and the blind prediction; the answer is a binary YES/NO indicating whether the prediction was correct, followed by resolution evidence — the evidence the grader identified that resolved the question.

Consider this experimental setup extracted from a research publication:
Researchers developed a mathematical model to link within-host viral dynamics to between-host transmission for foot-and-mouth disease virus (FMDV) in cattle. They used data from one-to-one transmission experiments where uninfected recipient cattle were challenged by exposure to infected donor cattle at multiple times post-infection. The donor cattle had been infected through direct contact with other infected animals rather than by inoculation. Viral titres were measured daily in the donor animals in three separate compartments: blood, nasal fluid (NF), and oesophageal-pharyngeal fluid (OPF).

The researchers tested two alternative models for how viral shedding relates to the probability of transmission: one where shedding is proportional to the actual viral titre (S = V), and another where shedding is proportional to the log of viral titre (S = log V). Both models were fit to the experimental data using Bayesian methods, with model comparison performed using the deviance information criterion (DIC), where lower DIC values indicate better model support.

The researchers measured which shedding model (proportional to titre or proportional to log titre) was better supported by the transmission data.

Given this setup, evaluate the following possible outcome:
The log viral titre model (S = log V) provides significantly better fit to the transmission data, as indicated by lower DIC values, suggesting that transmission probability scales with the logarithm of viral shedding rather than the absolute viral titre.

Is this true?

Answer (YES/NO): YES